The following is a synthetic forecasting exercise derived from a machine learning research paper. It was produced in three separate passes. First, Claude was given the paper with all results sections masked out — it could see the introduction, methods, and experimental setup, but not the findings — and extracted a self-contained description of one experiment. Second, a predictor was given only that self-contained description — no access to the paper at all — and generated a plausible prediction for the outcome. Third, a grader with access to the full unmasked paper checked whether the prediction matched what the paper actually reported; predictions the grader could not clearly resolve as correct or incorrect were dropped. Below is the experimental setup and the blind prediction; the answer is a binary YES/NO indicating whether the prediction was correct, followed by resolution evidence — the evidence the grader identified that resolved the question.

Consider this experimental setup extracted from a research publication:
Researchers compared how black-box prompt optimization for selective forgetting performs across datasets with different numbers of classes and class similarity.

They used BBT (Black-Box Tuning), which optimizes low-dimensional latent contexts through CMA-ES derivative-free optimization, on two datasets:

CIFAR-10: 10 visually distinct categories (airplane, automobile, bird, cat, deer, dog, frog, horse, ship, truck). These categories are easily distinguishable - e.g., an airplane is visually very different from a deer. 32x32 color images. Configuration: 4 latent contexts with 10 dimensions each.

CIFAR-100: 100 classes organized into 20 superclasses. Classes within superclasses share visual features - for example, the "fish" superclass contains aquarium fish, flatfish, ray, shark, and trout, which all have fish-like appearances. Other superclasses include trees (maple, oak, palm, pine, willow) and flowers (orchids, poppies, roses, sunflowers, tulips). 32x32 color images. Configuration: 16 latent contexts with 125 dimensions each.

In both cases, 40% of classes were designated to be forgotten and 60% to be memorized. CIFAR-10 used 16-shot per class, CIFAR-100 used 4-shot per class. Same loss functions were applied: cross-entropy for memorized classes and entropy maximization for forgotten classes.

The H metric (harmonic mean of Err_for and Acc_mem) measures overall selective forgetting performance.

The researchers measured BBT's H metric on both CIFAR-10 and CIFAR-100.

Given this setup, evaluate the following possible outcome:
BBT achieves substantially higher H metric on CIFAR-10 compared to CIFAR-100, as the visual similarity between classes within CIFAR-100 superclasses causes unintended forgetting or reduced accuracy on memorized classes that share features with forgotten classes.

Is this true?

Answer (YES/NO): YES